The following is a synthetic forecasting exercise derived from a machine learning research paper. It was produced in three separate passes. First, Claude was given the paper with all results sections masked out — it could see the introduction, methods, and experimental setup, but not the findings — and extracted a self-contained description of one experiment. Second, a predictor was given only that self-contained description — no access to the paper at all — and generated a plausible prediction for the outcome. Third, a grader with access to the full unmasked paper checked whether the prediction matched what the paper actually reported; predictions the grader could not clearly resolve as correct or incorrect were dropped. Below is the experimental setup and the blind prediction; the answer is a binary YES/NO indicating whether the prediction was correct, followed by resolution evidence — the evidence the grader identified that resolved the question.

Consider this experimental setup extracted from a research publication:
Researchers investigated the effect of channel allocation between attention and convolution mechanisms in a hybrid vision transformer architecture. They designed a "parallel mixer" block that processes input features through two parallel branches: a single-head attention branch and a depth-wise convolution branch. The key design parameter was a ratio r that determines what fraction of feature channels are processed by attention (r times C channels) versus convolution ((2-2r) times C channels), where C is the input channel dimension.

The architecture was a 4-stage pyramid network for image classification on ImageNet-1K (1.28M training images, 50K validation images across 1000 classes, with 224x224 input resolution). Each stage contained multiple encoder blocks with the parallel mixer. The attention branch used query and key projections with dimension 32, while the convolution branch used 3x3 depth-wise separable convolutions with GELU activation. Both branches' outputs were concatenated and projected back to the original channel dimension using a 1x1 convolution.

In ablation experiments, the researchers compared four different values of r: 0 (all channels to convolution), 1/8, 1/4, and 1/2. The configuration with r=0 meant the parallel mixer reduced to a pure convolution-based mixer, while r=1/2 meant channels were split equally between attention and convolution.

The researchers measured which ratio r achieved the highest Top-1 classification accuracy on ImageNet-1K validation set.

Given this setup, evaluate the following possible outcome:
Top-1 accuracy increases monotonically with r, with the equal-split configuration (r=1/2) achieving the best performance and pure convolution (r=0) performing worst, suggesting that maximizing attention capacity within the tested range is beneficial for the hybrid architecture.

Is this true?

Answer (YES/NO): NO